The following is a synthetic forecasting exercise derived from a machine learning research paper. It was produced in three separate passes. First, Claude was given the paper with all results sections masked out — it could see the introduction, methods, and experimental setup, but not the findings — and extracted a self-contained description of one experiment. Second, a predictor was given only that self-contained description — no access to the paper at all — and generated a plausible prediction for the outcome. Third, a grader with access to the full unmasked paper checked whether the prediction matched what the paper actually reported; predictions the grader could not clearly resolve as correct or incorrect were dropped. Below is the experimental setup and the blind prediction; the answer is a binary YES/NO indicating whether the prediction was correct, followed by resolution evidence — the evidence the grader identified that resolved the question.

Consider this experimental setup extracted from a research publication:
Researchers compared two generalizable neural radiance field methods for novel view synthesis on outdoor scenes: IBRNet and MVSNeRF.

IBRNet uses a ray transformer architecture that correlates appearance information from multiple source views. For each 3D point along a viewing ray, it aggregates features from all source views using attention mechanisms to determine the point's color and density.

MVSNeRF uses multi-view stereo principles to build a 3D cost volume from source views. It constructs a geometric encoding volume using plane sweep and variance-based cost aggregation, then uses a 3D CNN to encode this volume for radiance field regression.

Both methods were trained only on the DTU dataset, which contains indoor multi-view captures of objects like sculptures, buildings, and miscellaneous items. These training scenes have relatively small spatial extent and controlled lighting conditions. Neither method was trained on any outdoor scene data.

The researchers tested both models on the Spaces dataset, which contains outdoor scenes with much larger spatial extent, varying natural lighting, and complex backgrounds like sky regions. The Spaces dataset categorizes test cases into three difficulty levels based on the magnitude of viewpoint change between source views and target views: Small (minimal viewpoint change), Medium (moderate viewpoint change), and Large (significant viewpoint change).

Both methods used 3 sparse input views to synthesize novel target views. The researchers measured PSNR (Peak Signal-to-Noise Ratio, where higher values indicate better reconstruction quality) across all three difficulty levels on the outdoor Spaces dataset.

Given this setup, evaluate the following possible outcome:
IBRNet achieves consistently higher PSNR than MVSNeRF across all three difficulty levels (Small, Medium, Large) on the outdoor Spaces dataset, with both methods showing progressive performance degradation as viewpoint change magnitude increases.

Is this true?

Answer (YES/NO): NO